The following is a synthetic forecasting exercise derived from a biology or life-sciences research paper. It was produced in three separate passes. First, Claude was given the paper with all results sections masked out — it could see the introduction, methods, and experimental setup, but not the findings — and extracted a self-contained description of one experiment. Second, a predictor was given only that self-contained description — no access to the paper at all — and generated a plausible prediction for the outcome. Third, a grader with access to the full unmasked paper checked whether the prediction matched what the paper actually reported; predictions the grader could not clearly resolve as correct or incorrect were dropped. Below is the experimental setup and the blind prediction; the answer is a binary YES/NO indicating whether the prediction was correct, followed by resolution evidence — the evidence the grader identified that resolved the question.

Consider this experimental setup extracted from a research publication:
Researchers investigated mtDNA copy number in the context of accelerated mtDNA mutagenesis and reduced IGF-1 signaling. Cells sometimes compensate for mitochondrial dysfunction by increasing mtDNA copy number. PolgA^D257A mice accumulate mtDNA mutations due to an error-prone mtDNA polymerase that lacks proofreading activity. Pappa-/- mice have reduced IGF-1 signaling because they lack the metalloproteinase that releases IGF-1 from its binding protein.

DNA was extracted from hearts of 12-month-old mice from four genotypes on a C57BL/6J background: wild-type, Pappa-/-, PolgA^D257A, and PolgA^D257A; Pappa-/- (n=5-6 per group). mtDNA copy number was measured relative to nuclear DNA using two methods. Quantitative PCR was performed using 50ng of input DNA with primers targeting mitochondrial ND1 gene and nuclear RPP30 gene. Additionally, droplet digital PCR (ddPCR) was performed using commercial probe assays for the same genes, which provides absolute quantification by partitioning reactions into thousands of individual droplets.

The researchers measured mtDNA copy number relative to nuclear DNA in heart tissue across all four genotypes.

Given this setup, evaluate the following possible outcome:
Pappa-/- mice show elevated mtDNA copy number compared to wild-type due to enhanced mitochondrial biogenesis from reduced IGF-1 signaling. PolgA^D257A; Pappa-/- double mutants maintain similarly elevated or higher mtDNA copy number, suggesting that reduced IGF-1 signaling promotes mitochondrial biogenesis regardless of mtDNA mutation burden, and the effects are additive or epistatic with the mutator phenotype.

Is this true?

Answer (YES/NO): NO